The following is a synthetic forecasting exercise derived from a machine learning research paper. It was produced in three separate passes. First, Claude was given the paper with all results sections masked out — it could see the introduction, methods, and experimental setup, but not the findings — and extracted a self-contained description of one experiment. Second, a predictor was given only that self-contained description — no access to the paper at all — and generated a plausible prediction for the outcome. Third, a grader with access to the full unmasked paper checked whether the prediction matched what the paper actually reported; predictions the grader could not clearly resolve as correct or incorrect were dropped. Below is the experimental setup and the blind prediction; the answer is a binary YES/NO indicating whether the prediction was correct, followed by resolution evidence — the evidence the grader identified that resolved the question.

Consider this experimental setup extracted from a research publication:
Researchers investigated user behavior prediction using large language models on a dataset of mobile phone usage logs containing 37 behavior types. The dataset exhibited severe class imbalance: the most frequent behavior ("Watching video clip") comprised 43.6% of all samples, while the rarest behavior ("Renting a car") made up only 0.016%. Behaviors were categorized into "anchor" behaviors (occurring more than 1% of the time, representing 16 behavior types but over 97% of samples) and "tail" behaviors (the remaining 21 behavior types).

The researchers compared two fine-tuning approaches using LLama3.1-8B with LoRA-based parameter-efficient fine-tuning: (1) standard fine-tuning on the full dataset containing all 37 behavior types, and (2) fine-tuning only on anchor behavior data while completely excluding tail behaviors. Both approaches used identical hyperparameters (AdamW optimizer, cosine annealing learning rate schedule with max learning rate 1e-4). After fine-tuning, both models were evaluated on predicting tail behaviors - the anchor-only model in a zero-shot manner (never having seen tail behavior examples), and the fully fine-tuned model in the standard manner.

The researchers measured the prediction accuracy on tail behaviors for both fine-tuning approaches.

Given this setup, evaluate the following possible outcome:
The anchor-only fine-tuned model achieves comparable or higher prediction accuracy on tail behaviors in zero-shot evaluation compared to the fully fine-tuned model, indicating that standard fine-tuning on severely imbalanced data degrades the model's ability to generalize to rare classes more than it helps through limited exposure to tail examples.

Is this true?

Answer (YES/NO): YES